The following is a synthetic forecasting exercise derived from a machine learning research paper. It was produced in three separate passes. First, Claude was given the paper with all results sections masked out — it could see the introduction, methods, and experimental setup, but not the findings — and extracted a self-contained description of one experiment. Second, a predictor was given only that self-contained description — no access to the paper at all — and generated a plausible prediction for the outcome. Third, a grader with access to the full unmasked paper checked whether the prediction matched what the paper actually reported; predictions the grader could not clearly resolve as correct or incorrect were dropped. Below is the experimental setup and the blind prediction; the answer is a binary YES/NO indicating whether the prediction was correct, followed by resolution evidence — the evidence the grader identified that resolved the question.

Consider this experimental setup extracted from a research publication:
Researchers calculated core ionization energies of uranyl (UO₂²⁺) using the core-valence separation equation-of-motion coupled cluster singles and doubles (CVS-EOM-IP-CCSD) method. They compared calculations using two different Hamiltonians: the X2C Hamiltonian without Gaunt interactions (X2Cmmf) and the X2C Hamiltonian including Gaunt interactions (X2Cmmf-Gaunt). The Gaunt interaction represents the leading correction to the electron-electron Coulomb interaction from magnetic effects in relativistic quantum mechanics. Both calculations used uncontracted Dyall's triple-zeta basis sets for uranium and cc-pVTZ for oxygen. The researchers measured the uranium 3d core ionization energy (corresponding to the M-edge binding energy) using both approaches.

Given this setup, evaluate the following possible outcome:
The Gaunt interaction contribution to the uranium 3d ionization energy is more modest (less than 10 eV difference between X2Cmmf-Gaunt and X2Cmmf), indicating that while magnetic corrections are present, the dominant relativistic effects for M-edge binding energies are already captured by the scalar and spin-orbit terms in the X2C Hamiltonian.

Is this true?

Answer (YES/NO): YES